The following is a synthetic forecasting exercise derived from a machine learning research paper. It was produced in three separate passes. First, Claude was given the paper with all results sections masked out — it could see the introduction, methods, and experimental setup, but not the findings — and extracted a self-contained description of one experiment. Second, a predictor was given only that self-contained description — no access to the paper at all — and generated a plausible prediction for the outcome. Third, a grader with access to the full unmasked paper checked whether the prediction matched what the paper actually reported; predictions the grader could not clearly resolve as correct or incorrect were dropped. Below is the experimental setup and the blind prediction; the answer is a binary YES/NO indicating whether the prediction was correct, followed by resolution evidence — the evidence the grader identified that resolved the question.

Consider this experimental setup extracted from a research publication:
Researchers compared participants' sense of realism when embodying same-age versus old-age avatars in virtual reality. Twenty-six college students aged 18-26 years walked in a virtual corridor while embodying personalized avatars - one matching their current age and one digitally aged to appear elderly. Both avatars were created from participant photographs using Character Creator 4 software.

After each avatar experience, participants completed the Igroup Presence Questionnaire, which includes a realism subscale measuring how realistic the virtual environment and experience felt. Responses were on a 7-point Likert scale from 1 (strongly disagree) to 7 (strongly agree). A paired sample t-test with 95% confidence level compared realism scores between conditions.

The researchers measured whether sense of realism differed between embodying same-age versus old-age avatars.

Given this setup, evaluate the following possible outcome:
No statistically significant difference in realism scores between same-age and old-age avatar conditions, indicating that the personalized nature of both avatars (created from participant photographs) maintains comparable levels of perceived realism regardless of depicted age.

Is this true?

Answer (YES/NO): YES